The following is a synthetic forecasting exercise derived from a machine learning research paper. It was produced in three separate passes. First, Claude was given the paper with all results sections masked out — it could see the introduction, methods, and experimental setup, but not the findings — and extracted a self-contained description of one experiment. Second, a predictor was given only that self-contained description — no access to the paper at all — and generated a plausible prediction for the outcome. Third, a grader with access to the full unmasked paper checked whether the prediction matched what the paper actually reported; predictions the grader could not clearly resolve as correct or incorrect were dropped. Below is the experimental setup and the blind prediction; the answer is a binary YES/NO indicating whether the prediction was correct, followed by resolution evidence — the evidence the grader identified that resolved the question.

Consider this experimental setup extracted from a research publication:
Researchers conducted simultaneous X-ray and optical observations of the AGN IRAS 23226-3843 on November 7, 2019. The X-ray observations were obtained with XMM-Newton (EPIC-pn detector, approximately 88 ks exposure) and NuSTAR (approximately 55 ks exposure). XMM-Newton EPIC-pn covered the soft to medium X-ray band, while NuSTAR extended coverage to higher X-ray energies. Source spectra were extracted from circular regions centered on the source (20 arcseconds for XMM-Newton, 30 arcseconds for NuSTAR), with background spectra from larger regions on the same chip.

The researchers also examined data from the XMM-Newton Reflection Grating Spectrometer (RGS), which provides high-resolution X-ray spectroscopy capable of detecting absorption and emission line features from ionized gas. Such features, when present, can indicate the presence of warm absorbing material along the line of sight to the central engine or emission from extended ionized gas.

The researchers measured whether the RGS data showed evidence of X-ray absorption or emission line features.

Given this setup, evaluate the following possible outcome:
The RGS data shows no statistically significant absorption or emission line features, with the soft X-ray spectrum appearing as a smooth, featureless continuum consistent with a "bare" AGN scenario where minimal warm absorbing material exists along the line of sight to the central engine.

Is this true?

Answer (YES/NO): YES